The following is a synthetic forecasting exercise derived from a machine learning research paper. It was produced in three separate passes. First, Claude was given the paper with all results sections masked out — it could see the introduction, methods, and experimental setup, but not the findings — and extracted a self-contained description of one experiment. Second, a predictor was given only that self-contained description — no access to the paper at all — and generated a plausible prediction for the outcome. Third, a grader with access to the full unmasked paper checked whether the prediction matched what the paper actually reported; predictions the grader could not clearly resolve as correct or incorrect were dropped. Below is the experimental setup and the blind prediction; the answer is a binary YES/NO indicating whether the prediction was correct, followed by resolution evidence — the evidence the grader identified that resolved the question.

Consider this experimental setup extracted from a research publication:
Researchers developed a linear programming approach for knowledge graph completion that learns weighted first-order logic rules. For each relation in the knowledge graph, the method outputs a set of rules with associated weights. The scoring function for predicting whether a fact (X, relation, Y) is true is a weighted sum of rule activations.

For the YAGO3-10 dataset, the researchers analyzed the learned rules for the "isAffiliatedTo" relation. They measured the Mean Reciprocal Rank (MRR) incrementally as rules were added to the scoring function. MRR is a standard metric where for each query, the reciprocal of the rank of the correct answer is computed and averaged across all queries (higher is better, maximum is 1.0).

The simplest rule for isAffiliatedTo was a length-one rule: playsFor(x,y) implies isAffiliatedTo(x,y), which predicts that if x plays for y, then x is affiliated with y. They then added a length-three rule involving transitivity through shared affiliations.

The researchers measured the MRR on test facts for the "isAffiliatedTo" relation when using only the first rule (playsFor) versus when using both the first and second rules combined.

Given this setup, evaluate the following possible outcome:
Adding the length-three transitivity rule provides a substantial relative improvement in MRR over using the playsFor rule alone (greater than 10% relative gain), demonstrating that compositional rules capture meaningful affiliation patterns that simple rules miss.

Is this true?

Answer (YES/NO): YES